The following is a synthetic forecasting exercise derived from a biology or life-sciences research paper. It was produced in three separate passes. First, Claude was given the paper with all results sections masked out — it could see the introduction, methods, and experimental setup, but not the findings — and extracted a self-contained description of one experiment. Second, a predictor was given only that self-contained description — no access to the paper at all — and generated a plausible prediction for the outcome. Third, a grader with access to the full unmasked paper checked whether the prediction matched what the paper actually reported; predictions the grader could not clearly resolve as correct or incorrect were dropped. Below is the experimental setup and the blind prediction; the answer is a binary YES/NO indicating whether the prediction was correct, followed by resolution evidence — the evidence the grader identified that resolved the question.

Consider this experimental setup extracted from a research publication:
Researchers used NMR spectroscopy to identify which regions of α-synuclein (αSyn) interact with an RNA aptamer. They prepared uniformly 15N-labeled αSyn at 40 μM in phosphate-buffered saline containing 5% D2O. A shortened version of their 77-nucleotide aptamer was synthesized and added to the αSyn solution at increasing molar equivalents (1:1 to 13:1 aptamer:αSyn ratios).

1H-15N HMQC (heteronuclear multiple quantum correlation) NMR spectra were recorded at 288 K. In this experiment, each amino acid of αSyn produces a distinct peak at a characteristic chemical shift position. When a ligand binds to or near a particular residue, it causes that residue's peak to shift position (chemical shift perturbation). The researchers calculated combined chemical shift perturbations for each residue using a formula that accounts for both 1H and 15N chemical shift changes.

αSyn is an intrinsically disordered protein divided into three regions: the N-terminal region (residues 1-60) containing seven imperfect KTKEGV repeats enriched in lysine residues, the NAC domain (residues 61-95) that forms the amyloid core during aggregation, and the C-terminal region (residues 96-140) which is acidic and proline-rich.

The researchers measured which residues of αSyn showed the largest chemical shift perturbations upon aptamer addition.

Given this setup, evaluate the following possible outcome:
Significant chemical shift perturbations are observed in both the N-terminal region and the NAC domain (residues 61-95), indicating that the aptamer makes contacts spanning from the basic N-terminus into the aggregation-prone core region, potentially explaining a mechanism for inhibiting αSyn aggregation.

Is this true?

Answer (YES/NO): YES